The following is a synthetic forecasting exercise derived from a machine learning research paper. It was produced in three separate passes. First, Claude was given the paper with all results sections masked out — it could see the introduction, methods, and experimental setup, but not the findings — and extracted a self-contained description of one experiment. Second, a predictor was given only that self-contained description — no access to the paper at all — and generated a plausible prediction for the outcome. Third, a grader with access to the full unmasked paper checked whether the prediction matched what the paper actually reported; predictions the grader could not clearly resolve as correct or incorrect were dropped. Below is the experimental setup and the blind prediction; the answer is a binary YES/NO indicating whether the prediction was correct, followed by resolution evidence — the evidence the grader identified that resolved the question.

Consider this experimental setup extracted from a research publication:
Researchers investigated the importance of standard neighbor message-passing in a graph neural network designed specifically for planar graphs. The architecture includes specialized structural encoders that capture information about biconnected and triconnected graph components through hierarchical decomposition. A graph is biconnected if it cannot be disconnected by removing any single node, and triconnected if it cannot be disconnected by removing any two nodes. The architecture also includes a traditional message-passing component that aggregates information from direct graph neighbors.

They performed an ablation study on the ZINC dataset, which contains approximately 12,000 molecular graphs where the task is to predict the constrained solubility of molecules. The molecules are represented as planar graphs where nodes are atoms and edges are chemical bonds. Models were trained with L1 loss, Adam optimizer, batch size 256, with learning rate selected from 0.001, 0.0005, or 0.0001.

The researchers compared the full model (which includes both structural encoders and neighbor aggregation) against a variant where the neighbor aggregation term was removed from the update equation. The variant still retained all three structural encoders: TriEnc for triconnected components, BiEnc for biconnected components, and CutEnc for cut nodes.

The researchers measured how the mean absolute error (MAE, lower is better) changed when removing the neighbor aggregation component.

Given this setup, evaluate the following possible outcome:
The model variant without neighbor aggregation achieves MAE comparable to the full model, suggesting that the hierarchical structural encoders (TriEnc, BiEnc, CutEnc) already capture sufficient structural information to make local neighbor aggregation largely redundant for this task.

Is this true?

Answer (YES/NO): NO